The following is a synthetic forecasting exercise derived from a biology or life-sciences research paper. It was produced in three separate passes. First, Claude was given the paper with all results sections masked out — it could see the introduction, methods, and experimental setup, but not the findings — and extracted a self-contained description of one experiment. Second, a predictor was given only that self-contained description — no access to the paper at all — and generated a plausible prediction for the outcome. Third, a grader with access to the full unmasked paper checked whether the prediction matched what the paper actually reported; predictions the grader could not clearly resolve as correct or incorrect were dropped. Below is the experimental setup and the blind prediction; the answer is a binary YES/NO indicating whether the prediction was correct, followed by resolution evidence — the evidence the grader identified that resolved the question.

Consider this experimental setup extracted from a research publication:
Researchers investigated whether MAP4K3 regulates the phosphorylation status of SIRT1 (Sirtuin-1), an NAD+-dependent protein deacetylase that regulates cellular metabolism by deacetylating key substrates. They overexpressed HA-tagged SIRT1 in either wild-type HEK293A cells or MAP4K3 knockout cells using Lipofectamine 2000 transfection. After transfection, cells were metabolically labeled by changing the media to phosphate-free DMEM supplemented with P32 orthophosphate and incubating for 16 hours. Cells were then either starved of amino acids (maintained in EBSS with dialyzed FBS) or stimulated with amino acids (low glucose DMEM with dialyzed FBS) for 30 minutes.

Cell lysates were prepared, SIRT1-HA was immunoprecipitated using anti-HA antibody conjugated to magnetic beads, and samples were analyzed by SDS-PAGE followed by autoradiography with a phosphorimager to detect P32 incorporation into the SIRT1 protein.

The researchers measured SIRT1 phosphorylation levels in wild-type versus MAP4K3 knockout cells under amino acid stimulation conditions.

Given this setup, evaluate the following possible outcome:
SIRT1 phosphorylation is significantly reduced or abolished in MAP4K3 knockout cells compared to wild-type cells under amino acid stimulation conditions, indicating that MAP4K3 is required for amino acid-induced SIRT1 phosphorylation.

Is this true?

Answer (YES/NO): YES